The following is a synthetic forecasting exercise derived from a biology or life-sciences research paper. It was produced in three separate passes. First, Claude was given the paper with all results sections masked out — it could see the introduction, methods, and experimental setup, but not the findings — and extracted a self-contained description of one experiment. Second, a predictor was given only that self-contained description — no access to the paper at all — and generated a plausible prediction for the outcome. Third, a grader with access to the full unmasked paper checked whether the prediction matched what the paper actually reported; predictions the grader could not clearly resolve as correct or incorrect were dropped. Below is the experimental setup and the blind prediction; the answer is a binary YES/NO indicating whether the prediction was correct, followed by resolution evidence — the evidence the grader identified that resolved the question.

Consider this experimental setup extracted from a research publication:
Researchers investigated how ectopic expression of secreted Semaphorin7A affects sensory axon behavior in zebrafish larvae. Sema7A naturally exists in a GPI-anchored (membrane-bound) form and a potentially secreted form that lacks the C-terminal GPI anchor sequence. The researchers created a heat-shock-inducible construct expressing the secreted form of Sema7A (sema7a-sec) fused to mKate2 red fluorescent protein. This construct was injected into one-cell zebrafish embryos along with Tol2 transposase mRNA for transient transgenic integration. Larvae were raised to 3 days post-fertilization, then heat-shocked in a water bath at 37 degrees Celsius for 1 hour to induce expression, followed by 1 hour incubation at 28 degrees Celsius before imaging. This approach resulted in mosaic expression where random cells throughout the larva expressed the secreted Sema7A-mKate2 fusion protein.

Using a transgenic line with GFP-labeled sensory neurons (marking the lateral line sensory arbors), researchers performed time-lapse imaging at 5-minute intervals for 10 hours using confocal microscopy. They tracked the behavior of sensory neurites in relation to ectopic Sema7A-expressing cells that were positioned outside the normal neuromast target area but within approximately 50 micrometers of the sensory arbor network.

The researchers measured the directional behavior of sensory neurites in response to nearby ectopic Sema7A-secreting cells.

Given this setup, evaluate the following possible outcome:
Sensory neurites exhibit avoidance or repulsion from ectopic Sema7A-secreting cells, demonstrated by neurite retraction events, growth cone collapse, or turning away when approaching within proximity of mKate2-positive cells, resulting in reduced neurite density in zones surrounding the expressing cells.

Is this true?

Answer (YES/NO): NO